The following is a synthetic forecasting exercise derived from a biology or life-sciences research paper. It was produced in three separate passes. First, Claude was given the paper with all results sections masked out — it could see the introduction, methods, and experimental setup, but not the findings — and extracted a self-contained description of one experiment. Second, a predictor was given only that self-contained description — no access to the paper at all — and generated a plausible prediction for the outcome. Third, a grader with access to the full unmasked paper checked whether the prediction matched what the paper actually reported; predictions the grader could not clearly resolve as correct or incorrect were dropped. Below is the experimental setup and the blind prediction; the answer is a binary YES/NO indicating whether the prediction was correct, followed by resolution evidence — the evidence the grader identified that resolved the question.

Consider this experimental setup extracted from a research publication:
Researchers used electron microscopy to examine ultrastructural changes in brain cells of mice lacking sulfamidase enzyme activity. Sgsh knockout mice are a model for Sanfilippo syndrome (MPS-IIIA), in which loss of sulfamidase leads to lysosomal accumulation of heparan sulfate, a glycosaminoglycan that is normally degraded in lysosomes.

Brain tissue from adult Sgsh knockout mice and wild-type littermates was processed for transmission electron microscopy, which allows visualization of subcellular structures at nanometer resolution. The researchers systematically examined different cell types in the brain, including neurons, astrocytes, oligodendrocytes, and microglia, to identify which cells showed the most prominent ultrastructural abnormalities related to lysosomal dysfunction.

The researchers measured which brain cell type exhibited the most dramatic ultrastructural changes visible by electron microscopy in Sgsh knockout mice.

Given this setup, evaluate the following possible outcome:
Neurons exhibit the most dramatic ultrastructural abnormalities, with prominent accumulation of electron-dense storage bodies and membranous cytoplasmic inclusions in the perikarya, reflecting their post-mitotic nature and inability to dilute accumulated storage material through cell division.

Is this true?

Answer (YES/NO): NO